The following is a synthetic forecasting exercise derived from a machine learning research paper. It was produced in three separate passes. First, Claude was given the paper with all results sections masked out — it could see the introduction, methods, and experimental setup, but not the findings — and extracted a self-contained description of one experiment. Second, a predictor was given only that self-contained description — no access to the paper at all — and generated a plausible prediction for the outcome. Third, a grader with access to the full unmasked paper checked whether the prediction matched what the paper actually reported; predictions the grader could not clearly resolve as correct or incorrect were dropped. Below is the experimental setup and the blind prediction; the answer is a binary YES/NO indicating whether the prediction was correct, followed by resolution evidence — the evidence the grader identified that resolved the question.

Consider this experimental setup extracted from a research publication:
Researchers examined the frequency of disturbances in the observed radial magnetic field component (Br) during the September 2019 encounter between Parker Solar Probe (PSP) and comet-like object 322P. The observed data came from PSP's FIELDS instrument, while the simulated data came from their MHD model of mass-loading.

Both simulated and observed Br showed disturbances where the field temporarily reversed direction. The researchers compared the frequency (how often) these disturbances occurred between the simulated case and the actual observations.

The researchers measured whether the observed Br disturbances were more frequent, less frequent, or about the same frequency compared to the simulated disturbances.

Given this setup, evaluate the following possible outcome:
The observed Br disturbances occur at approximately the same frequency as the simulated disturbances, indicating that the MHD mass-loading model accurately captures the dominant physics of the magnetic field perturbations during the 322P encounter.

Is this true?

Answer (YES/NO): NO